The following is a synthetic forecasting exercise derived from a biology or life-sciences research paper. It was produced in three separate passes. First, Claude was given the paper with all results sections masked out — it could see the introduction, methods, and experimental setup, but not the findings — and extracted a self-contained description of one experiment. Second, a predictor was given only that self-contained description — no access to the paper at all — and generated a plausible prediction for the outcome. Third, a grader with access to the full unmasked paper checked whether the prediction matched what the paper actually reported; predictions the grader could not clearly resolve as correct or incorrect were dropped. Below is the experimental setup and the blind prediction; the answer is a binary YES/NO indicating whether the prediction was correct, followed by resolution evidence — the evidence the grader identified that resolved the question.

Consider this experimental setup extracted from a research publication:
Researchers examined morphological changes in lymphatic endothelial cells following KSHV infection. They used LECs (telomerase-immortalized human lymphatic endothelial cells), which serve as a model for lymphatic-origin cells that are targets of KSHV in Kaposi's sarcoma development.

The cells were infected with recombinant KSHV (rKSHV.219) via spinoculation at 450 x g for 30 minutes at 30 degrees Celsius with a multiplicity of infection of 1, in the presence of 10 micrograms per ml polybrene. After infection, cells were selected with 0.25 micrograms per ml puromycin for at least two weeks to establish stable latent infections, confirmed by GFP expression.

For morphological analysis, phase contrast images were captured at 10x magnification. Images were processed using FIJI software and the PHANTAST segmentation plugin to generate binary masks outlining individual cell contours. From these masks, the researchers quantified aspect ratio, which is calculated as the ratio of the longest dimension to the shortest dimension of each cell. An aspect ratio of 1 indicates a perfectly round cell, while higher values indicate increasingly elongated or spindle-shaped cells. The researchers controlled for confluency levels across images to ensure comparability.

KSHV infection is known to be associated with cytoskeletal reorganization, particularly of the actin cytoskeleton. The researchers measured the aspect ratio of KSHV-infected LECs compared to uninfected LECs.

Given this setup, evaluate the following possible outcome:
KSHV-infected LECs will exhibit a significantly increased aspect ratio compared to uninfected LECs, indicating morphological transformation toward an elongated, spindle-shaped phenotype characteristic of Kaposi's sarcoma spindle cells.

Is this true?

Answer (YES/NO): NO